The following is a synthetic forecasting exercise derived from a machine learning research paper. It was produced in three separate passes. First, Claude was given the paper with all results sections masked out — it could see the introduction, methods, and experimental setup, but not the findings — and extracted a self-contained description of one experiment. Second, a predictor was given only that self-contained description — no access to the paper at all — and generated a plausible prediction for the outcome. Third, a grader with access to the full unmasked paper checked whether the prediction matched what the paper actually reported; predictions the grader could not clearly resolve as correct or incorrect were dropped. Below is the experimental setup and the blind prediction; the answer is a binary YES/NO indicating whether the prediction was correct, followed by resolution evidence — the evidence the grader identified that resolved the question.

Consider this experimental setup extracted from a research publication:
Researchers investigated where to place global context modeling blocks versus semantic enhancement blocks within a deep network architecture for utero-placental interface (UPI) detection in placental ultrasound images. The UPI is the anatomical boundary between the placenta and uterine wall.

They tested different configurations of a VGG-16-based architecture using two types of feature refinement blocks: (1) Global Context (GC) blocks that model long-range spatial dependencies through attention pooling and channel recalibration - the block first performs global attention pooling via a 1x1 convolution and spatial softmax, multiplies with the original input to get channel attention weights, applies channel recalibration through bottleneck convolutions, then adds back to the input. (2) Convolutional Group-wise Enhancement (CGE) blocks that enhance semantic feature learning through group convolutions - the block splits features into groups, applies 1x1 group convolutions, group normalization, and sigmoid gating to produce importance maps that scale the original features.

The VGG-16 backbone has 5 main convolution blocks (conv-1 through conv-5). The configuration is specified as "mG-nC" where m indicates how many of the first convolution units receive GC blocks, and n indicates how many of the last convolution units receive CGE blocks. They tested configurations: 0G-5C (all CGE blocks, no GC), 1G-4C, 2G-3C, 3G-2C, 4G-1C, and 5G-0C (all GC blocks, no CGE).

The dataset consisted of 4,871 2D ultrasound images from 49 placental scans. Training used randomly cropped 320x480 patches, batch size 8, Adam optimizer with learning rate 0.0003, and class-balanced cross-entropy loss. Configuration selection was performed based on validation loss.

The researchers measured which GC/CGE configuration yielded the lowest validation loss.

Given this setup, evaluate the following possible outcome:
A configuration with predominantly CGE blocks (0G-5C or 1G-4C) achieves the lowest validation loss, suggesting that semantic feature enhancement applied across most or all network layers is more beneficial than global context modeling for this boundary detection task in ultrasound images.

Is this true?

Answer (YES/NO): NO